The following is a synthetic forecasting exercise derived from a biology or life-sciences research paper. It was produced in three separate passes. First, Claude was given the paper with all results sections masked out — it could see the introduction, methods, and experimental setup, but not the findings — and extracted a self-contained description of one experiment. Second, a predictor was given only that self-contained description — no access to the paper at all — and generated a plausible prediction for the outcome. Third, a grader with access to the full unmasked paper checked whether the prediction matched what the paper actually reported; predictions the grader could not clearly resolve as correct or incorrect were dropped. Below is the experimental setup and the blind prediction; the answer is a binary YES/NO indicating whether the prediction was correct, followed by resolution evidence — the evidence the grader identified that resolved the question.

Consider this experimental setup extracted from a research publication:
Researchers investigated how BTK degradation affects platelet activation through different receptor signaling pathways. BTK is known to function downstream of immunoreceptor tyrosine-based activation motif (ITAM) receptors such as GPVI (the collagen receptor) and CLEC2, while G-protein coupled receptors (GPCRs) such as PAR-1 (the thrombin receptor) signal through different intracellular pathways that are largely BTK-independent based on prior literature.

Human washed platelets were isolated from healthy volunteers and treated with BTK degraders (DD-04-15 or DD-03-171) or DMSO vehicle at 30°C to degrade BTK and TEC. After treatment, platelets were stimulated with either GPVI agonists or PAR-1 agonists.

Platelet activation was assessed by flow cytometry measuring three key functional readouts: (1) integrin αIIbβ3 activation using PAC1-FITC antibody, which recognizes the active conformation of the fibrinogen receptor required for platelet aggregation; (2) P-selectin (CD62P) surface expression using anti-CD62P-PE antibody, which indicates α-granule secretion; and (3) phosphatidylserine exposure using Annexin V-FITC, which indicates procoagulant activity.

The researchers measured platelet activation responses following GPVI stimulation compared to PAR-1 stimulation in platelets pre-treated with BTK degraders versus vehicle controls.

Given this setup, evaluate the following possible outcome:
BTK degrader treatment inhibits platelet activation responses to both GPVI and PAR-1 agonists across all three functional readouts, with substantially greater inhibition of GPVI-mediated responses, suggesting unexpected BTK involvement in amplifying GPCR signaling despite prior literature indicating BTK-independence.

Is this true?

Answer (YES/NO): NO